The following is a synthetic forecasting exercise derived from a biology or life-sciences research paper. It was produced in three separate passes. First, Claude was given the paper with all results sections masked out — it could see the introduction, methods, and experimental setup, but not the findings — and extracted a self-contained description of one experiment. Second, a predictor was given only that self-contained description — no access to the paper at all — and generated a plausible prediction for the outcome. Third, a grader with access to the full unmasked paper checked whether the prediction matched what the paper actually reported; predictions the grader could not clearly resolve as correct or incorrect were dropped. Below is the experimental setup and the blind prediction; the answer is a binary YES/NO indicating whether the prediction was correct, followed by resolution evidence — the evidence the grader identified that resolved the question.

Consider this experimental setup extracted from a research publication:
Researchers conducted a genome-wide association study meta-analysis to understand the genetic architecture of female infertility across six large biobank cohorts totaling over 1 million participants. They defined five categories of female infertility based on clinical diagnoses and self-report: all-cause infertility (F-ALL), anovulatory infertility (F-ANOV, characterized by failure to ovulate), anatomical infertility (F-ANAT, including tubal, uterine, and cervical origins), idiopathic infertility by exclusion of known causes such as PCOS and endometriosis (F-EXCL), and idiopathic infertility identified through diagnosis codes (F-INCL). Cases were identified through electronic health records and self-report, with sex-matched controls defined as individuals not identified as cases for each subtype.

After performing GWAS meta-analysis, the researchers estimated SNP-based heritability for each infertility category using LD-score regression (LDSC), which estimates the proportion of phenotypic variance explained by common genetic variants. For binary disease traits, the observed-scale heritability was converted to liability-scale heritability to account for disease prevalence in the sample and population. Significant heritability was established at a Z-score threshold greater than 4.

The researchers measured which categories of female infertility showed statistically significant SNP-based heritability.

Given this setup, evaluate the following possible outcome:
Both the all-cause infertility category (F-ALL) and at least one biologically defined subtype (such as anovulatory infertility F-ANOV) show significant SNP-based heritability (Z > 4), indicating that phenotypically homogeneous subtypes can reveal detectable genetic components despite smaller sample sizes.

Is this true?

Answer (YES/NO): YES